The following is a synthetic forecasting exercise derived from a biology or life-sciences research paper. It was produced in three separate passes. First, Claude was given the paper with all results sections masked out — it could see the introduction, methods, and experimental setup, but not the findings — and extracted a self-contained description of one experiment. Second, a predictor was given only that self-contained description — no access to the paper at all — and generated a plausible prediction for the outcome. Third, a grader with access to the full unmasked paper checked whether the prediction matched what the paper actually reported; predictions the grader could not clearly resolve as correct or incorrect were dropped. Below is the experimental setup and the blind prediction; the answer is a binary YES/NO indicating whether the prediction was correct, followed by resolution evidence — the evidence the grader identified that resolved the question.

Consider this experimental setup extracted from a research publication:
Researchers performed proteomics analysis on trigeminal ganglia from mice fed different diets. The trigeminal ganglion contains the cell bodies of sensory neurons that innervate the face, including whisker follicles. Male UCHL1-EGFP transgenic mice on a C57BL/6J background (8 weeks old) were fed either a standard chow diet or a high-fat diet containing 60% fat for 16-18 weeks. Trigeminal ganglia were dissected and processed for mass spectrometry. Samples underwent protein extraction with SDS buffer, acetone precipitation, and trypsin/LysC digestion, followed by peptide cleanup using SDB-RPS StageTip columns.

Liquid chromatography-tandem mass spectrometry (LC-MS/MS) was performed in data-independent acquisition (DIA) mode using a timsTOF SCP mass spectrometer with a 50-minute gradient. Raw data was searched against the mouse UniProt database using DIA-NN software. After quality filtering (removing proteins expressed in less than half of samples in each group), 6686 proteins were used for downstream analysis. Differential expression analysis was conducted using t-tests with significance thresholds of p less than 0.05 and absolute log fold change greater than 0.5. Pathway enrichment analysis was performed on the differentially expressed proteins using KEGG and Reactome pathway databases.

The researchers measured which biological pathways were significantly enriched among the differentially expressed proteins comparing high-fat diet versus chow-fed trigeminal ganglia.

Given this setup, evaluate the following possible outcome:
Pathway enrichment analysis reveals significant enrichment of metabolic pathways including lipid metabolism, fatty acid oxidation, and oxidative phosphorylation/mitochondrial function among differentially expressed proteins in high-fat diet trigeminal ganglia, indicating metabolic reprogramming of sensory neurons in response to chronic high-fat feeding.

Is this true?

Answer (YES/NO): NO